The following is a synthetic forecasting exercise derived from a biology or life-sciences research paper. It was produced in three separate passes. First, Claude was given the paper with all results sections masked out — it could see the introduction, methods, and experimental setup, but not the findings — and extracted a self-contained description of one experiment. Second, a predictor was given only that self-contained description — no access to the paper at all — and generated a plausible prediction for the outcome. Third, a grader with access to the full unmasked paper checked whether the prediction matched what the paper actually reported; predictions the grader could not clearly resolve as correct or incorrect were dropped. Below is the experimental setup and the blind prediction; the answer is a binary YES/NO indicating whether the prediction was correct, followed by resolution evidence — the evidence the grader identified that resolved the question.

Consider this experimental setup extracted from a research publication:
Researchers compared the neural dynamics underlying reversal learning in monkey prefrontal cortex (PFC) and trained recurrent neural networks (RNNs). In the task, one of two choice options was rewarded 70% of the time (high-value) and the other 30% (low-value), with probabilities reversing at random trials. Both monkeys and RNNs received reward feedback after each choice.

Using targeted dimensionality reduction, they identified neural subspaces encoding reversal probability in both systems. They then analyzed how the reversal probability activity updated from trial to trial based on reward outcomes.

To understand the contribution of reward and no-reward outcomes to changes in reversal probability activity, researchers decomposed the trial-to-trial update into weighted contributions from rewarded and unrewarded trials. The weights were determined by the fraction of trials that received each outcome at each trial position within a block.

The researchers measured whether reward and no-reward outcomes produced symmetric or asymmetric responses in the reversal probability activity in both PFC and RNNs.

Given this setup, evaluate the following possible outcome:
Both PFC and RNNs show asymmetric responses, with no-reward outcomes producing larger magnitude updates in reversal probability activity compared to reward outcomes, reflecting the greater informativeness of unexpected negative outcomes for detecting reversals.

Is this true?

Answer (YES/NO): NO